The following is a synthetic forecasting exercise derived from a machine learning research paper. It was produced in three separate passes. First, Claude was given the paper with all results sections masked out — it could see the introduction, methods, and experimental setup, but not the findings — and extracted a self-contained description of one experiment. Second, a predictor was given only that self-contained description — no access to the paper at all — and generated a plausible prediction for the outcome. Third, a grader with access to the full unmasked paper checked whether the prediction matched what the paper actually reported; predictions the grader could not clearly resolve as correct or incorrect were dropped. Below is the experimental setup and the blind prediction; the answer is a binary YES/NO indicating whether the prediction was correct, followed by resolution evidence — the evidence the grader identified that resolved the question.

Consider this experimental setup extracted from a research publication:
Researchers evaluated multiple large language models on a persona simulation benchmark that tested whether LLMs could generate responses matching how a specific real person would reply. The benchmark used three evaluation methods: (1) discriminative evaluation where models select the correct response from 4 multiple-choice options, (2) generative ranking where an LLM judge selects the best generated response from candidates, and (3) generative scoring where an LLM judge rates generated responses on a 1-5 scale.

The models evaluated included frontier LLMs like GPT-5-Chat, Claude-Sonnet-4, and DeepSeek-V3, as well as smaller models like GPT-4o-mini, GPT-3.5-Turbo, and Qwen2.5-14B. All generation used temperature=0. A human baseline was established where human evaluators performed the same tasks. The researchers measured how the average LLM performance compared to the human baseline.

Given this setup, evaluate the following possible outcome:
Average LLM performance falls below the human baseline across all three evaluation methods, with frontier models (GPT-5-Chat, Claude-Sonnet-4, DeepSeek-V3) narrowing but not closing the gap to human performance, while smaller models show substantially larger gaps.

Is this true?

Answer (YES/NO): NO